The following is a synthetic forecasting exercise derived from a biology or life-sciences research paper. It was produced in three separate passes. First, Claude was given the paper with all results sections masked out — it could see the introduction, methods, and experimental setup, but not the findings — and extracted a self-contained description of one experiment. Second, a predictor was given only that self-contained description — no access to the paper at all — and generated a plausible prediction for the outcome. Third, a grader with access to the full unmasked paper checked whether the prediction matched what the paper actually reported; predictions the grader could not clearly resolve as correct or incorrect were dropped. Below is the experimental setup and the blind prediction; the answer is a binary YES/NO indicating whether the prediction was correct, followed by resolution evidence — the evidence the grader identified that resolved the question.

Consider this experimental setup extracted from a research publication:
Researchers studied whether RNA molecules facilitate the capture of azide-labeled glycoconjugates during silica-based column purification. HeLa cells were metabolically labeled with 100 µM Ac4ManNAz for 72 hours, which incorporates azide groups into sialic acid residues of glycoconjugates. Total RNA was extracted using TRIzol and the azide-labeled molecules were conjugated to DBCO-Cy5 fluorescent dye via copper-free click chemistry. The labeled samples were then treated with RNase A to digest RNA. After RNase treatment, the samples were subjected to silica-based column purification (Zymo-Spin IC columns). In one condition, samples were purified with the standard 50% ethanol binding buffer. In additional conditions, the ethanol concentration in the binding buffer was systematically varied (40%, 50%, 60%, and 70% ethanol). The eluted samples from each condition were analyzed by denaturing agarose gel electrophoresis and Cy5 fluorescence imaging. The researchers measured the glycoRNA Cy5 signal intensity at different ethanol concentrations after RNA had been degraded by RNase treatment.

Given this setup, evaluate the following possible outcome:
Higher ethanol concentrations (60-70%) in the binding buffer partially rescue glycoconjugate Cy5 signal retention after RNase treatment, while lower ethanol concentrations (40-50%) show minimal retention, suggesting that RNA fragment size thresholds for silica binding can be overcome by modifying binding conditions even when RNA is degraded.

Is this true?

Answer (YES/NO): YES